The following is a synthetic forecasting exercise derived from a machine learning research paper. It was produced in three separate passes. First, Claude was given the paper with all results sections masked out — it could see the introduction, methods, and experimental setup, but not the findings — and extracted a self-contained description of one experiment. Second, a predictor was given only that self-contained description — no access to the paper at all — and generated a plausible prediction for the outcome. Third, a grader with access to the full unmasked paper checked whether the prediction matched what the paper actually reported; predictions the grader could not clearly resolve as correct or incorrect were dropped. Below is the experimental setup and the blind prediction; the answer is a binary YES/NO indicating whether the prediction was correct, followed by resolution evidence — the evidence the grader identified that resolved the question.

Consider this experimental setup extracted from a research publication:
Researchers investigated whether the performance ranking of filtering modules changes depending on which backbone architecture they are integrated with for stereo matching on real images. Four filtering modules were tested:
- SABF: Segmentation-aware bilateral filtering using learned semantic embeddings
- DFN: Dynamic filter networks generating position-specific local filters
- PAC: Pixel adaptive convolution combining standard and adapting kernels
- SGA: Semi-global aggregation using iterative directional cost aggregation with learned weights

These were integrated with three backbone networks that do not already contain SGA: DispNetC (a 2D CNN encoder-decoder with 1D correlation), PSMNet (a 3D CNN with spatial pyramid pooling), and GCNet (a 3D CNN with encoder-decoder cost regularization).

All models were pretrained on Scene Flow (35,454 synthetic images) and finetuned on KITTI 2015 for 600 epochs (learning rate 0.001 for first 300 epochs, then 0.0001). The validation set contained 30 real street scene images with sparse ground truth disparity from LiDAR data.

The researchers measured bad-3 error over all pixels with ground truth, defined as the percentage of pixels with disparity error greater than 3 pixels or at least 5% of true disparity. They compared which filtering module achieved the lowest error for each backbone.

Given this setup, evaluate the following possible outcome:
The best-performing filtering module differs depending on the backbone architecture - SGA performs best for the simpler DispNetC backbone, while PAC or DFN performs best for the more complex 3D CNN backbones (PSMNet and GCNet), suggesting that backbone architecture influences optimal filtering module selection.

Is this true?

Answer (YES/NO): NO